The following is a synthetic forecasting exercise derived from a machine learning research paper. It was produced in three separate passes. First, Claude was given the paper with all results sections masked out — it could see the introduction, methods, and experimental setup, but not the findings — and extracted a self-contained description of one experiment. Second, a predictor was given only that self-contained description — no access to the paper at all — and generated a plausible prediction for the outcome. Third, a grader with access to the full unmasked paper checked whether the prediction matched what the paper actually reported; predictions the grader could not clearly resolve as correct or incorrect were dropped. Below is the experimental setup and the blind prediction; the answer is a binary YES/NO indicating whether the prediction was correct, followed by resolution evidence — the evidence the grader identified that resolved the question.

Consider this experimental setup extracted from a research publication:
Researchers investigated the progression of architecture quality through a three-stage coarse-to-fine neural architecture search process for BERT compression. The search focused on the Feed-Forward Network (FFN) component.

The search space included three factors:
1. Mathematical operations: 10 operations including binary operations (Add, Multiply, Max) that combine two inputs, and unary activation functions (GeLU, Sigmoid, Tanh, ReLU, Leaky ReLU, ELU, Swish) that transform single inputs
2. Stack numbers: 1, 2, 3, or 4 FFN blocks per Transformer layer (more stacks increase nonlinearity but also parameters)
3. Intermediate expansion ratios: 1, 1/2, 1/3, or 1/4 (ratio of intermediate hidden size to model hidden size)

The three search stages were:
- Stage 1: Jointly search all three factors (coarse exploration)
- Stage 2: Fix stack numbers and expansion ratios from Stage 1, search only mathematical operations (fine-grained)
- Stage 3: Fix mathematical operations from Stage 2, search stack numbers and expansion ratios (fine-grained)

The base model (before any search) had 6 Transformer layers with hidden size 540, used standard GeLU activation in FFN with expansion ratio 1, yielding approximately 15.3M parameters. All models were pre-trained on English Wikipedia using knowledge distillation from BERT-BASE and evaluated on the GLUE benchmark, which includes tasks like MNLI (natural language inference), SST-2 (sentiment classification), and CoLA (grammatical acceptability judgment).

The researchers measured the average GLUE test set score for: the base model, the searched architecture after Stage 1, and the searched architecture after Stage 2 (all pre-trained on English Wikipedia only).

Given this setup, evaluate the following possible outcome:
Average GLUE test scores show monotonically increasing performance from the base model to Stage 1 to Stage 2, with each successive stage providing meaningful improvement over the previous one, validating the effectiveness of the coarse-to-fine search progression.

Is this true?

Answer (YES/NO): YES